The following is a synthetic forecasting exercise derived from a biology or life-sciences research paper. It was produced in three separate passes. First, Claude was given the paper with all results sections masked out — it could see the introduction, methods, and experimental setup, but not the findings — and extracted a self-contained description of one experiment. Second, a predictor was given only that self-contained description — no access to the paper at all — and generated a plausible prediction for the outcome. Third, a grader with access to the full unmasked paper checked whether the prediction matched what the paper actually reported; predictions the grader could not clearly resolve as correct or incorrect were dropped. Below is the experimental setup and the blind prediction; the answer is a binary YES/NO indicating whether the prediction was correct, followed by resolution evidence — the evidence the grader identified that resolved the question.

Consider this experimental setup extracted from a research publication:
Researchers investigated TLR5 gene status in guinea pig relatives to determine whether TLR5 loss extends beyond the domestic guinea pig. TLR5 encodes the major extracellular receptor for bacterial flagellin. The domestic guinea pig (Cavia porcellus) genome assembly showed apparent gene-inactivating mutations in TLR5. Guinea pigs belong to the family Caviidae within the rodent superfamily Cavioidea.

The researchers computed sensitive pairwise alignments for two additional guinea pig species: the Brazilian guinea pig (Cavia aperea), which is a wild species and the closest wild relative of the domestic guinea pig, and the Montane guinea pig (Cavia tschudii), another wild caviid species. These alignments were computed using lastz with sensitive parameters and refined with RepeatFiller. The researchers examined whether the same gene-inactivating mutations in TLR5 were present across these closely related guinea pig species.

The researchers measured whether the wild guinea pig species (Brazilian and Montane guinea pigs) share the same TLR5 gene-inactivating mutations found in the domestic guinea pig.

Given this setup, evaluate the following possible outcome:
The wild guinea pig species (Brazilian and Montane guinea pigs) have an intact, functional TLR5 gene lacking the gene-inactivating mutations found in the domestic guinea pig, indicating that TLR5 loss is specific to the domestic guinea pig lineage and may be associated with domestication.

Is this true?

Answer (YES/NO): NO